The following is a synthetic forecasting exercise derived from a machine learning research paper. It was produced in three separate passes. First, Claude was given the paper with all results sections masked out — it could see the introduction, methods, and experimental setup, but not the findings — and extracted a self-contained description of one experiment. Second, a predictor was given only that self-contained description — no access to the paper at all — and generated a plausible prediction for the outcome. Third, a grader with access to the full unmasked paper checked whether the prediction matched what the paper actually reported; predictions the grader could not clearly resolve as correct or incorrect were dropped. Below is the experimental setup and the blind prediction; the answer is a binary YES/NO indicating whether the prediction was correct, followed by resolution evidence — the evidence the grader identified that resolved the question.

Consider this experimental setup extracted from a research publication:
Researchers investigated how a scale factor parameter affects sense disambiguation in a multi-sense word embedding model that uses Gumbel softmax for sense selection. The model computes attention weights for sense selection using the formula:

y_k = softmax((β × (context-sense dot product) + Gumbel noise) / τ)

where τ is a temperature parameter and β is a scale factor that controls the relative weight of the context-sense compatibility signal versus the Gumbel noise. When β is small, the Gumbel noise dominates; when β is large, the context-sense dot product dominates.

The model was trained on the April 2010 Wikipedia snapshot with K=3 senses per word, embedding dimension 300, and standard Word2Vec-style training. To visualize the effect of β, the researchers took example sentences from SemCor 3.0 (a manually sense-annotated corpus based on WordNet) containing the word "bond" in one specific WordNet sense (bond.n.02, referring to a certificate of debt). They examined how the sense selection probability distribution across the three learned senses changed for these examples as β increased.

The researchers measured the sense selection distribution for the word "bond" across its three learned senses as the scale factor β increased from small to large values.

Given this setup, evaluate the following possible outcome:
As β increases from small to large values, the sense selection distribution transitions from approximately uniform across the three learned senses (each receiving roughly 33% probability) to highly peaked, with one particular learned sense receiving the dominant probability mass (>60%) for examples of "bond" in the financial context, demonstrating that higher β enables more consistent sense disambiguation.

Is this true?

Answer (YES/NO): NO